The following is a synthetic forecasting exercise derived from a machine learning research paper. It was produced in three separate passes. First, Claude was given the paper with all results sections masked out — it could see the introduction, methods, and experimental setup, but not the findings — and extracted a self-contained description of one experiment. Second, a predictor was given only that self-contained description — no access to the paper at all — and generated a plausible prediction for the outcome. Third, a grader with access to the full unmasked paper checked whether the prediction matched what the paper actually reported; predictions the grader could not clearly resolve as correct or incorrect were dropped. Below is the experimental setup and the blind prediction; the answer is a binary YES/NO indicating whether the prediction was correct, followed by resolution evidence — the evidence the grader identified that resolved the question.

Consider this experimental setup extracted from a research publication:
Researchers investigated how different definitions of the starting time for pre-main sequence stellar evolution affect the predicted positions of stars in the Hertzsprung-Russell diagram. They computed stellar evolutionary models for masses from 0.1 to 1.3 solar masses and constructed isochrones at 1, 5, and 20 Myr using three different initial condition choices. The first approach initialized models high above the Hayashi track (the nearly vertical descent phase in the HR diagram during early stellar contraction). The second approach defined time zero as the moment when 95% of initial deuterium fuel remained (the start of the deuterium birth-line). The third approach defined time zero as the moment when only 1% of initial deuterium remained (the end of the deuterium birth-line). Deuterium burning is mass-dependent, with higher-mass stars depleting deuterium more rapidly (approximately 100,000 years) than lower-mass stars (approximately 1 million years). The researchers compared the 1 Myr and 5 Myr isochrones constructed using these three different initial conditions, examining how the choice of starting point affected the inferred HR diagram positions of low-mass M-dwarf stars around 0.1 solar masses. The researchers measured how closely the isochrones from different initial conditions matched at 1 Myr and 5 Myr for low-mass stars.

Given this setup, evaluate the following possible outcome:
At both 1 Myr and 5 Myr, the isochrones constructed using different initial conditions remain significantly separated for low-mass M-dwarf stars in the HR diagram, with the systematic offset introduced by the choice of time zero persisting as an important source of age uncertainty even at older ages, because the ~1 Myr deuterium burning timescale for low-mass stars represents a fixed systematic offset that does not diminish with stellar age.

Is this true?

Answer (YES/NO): NO